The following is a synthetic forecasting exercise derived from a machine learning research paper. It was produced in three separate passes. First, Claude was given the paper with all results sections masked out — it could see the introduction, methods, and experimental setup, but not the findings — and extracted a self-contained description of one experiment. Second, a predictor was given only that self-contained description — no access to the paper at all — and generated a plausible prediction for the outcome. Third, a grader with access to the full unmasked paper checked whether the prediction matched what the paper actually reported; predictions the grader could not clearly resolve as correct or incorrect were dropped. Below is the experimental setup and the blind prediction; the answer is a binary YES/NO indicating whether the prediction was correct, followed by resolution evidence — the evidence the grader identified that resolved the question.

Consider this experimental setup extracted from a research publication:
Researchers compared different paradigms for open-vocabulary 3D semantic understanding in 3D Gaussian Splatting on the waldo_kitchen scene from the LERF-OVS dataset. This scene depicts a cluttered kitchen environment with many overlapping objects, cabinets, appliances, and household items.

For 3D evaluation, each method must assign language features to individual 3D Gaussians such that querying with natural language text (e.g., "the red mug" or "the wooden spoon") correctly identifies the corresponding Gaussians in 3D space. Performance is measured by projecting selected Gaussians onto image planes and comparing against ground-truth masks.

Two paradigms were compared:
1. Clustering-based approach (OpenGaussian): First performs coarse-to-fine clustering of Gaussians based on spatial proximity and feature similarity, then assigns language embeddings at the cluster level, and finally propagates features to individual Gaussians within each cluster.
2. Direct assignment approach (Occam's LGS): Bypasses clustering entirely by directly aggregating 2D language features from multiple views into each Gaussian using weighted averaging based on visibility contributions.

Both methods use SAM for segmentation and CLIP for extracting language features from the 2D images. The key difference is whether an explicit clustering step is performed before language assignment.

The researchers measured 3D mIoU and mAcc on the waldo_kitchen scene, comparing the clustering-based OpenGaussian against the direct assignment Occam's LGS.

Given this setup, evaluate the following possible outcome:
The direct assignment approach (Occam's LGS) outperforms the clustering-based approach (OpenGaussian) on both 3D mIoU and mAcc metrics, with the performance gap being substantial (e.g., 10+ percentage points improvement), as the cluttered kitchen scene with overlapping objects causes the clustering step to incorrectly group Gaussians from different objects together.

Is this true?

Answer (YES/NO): YES